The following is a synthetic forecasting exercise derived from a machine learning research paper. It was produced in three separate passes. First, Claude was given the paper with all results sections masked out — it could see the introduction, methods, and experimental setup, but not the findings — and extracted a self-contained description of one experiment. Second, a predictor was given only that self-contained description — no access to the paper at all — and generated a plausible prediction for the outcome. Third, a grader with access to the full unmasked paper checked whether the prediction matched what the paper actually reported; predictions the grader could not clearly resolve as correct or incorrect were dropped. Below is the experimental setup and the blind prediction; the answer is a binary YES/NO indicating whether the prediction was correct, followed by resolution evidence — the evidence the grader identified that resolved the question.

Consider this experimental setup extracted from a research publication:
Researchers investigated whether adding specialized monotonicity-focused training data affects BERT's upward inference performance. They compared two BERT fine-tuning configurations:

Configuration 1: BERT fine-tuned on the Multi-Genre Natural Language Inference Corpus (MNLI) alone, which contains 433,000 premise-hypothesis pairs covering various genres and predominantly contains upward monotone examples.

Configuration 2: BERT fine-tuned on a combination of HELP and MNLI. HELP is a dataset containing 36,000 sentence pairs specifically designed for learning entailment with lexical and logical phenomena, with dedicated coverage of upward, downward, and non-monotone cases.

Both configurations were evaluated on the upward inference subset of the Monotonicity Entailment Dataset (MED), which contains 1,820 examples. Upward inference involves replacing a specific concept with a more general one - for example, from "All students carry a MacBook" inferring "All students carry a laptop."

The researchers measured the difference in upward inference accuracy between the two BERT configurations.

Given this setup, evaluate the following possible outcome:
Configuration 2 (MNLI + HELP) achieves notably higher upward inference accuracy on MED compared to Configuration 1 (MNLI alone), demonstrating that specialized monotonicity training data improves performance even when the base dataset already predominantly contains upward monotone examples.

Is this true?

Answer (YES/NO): NO